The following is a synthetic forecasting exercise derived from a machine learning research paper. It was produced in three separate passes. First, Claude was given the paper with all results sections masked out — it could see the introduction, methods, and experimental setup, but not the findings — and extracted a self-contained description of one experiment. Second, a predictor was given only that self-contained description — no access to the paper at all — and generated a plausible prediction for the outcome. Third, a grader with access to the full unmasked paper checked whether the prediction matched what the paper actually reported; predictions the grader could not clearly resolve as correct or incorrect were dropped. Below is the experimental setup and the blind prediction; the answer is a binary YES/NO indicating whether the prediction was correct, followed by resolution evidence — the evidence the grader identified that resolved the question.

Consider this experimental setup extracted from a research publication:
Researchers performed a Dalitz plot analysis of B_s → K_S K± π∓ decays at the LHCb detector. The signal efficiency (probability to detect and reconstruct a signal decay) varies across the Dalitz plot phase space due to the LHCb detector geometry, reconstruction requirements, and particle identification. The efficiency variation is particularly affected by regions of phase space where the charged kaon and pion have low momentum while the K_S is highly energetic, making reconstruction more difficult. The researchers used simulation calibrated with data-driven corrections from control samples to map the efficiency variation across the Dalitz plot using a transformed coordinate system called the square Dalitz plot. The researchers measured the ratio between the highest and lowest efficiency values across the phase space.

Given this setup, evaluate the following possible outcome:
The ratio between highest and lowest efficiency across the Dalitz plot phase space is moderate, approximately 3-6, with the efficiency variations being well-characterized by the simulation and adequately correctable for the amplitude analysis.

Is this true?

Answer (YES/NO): YES